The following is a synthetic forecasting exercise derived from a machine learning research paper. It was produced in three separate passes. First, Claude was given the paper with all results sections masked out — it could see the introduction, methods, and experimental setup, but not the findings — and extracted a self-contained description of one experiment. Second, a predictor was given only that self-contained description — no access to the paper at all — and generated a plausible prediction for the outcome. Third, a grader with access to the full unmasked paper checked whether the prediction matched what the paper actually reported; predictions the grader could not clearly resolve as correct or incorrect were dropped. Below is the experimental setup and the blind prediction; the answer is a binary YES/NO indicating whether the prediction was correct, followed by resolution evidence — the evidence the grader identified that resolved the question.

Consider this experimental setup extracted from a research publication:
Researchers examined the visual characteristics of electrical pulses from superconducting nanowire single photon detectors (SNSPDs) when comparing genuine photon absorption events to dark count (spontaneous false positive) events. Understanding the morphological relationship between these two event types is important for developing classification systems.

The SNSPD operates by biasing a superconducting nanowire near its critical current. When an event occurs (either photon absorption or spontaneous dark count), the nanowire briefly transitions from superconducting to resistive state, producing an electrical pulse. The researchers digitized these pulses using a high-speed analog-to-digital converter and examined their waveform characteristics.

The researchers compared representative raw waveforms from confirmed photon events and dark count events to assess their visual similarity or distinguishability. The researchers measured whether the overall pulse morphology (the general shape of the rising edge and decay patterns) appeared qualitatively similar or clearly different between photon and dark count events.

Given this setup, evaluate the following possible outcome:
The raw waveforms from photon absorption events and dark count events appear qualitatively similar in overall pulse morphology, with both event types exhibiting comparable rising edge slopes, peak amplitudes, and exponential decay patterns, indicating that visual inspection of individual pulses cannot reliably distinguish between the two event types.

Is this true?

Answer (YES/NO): YES